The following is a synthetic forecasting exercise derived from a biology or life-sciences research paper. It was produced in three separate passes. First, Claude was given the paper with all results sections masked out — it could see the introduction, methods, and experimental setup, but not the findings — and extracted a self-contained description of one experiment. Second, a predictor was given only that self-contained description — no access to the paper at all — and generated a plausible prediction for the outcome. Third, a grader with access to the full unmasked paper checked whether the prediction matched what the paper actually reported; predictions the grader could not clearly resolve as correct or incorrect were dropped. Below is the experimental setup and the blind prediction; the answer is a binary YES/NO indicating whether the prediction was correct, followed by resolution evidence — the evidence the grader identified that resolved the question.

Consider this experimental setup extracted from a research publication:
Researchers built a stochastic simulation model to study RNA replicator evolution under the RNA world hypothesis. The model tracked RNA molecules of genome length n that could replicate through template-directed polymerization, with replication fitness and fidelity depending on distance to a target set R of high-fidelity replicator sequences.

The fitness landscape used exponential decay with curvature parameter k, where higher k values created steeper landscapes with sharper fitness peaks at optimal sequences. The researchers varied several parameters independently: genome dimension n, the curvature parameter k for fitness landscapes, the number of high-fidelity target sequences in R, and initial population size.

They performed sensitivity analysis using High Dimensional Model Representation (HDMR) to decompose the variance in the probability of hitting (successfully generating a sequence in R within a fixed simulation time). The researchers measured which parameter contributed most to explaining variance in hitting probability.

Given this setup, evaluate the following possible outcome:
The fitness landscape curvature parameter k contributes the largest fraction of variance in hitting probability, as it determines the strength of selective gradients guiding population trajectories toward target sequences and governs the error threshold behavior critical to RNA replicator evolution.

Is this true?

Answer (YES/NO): YES